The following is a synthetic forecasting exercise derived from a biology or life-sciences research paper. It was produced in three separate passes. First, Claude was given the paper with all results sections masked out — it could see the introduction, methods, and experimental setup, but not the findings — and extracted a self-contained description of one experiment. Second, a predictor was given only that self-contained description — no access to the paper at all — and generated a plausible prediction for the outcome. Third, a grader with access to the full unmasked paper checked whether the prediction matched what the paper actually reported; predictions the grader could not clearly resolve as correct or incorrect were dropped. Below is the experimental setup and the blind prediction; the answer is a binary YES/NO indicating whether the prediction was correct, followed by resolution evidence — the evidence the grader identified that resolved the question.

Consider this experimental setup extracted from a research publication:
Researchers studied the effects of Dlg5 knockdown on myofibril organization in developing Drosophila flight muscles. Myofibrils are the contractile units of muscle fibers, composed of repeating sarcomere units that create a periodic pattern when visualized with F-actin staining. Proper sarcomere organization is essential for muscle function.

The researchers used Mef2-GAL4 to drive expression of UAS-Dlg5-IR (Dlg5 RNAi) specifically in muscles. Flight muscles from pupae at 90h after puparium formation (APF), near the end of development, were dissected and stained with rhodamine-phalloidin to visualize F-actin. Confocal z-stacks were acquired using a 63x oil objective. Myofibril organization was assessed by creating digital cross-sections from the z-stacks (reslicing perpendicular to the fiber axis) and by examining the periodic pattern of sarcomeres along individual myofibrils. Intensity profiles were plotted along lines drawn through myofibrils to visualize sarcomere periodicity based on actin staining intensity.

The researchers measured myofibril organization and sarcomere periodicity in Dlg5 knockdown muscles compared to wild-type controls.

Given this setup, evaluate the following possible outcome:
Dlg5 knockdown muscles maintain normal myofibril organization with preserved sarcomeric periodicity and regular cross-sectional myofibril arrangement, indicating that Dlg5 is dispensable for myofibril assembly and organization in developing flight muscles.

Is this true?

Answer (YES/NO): NO